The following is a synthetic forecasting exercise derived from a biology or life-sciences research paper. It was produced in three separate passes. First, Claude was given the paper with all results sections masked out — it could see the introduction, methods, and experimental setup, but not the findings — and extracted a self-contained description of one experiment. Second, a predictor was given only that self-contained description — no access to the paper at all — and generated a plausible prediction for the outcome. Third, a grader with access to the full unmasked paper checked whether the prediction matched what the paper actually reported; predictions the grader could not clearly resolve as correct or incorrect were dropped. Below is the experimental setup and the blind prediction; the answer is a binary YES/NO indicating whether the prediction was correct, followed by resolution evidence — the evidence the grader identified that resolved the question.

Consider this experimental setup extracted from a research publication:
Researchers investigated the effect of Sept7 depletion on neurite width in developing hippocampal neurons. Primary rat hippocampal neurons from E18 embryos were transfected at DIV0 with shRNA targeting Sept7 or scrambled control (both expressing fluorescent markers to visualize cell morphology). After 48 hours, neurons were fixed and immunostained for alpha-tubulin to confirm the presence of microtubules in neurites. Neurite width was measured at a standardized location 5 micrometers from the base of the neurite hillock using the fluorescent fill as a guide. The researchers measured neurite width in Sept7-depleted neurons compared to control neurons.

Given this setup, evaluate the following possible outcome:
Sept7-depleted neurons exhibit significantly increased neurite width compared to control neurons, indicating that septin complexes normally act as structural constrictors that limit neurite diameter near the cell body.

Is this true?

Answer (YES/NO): NO